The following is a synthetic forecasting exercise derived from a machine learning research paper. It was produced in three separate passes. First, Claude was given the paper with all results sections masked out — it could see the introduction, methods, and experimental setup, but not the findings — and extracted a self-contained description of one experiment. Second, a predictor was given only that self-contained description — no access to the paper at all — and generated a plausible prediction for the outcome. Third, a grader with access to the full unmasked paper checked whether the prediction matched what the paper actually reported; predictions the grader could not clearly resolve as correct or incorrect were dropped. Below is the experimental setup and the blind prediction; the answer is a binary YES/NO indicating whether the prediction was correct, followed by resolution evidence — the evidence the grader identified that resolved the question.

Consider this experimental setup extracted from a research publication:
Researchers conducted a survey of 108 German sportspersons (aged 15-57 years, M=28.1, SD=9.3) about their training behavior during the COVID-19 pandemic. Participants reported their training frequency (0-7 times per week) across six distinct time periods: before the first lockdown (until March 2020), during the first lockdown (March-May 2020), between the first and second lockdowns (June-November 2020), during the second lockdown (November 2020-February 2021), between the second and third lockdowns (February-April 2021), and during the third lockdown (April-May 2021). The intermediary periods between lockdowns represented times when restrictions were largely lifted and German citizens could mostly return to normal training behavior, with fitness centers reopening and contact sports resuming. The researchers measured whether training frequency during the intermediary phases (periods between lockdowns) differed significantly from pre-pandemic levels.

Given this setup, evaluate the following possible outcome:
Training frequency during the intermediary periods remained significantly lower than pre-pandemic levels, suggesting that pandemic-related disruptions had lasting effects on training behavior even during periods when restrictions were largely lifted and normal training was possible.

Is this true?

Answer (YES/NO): YES